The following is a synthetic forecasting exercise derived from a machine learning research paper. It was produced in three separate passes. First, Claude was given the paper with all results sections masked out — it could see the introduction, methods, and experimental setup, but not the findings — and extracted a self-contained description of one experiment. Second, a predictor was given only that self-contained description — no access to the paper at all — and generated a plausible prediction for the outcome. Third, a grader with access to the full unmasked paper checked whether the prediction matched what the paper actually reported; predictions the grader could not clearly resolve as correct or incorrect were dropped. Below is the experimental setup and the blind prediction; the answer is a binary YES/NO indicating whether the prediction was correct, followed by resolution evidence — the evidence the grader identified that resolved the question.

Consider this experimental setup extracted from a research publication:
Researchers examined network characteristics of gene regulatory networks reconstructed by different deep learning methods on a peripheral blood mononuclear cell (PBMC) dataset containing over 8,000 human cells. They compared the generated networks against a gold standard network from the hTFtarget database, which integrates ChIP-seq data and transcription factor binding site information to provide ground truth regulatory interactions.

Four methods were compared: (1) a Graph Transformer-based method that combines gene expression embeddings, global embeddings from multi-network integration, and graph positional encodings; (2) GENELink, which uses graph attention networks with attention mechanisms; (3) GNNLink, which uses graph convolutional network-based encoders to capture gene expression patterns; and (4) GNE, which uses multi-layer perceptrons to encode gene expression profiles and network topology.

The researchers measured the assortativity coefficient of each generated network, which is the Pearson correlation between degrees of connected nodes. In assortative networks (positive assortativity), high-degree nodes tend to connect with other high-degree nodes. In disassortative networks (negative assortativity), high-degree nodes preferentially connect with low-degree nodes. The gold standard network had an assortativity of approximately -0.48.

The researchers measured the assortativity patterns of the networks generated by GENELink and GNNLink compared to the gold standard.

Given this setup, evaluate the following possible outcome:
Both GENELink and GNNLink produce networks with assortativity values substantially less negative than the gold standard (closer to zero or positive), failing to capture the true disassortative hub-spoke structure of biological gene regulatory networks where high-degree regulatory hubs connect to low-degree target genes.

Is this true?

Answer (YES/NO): NO